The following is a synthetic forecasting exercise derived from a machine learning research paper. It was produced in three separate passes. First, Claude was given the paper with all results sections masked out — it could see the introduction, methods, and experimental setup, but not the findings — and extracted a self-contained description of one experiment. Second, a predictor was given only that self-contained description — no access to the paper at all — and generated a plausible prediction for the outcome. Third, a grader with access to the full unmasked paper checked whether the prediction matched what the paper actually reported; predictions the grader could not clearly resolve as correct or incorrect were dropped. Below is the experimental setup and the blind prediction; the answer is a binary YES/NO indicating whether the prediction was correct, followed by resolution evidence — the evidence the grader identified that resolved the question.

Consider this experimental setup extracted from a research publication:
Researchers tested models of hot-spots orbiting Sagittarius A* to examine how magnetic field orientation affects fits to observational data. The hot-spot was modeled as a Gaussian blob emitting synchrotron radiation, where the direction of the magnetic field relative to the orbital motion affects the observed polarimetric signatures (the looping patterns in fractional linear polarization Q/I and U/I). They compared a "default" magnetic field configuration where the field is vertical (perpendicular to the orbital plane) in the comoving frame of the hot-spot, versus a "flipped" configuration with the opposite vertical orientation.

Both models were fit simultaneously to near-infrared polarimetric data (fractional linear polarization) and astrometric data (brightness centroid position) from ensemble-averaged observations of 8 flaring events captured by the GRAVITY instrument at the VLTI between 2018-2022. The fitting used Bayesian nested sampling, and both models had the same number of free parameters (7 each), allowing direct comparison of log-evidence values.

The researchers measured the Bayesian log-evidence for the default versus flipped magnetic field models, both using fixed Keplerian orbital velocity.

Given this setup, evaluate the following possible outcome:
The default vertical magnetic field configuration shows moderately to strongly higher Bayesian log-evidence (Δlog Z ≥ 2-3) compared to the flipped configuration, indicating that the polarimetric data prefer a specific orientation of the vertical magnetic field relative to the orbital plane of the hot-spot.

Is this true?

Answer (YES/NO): NO